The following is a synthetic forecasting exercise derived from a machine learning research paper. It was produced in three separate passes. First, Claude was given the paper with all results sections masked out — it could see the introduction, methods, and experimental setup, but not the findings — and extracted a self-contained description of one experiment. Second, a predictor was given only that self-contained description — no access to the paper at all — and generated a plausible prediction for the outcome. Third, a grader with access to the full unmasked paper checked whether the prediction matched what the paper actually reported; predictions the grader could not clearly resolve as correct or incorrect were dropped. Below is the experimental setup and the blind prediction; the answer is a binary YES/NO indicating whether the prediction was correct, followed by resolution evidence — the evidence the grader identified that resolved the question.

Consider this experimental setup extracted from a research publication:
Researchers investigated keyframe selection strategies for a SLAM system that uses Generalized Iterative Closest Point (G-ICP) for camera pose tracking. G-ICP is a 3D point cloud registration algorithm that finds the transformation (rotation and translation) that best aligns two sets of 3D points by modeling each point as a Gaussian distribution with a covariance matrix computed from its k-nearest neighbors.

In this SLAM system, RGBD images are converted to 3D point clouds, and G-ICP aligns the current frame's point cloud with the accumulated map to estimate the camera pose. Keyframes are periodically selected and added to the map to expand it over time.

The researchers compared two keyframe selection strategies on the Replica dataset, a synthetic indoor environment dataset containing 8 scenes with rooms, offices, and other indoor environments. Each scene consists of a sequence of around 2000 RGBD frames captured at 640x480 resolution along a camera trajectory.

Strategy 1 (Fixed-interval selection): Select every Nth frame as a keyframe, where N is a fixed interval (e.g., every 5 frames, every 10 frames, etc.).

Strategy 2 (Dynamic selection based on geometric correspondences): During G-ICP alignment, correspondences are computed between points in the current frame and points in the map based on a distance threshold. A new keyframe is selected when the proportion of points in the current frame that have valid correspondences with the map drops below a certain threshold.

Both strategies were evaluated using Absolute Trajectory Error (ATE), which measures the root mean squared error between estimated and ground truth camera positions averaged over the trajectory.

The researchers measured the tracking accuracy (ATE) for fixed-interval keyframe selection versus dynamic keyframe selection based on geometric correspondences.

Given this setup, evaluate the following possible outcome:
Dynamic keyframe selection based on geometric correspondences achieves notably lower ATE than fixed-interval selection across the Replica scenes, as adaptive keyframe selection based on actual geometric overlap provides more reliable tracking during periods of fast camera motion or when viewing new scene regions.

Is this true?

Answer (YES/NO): YES